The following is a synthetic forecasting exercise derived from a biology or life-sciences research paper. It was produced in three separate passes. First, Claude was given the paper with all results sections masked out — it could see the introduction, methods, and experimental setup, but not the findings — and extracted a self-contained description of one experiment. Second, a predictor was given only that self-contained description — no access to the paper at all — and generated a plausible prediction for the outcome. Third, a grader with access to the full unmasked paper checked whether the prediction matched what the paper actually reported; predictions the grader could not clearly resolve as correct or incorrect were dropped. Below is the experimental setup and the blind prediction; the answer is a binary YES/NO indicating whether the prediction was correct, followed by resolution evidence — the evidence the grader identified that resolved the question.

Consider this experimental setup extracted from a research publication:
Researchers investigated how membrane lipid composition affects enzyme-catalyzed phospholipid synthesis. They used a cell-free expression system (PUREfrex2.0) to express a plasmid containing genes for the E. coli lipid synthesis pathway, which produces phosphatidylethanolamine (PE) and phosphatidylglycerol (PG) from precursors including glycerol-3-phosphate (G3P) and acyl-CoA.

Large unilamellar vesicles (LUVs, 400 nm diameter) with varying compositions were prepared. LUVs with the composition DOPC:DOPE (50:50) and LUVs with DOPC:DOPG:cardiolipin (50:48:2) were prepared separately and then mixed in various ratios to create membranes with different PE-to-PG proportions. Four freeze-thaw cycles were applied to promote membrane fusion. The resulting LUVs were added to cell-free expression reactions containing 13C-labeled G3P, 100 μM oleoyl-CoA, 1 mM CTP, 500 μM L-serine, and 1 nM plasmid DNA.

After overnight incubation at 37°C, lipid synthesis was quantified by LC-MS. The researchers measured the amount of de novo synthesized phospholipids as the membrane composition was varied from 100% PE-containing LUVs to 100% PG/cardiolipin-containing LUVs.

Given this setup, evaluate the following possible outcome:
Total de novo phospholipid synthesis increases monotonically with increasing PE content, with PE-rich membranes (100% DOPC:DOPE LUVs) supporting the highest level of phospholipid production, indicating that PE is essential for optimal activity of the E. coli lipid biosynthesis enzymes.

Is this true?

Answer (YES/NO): NO